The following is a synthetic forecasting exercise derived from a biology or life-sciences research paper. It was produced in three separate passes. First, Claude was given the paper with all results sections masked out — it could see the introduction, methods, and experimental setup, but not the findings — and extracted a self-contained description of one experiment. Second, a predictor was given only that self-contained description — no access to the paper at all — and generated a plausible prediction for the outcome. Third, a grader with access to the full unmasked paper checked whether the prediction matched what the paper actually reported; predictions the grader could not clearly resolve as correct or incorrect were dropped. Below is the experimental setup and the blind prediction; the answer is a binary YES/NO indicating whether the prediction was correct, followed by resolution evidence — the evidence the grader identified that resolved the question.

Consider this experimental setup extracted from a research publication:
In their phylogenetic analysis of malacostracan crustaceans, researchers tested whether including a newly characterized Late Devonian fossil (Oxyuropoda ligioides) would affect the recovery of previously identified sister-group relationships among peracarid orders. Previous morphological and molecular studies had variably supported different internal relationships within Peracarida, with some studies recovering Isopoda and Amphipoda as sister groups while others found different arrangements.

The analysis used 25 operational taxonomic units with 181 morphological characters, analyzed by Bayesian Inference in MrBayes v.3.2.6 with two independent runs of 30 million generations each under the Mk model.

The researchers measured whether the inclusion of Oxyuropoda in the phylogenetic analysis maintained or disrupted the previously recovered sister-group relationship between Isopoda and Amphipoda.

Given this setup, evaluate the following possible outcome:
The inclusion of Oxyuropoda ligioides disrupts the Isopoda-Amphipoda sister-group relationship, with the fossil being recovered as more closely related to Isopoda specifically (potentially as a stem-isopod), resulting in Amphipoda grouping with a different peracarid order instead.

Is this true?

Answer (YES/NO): NO